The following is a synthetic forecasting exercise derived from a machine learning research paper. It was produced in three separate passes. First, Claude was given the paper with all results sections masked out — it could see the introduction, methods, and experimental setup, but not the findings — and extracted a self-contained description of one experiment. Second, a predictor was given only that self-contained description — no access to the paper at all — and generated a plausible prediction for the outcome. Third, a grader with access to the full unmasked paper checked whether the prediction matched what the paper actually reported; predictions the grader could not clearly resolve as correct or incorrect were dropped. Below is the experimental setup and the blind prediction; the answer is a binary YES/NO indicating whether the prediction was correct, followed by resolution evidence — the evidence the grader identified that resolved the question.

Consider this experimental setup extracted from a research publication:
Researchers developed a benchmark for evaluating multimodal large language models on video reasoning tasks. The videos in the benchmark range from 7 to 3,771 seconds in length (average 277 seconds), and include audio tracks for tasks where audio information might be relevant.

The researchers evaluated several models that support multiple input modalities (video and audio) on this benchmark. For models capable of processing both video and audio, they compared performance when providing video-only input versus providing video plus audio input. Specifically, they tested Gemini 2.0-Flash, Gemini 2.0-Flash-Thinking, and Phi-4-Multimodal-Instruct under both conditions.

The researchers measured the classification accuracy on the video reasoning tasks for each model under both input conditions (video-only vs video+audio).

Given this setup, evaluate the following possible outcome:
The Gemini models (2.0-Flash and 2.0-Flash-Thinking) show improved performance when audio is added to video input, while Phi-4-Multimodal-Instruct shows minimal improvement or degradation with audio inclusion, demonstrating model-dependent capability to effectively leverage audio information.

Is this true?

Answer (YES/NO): NO